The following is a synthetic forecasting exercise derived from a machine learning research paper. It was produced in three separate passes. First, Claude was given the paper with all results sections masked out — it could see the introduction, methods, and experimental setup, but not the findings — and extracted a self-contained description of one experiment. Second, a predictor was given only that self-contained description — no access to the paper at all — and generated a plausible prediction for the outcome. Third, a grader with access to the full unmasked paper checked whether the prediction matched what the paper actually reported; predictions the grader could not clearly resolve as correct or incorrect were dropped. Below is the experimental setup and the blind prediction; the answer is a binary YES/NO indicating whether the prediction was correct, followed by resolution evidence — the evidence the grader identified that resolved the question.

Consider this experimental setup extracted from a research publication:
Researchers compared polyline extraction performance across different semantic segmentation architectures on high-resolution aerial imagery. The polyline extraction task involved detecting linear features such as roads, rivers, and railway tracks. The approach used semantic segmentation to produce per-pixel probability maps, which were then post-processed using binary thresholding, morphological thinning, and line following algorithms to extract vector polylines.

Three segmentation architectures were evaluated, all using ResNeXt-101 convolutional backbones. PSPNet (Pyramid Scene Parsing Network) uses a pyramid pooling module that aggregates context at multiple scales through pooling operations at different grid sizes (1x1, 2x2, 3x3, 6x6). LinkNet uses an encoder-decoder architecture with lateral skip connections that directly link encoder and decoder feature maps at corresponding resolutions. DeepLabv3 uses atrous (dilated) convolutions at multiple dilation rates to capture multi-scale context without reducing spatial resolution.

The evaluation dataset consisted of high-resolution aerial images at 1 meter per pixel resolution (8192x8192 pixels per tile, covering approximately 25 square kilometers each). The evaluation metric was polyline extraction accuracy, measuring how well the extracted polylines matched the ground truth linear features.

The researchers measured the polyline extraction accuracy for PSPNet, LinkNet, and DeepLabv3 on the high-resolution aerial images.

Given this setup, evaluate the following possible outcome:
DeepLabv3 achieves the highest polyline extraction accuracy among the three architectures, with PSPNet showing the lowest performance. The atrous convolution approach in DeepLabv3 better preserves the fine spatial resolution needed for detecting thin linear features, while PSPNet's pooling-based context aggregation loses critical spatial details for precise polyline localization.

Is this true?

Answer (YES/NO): NO